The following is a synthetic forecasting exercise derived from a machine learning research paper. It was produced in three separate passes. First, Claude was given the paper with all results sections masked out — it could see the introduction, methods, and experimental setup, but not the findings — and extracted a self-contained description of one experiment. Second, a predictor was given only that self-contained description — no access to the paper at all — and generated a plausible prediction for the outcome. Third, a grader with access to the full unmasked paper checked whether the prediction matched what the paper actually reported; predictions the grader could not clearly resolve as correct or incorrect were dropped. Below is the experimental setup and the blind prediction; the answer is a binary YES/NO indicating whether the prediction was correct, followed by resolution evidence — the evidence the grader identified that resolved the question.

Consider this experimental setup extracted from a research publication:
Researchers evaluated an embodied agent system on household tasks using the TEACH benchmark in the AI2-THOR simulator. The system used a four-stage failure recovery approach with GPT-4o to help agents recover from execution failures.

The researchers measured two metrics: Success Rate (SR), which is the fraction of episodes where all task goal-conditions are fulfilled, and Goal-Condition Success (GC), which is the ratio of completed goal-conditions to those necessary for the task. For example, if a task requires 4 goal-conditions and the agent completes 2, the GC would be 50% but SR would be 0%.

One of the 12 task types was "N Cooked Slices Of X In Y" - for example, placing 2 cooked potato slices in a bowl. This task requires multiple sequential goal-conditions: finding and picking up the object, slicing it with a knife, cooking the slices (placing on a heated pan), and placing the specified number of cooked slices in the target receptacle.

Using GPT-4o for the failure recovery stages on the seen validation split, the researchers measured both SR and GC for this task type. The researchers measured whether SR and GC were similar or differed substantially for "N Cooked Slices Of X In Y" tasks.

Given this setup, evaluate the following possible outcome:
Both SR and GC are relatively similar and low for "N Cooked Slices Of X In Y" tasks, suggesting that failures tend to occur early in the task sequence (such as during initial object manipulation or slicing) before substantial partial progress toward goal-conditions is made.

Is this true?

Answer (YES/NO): NO